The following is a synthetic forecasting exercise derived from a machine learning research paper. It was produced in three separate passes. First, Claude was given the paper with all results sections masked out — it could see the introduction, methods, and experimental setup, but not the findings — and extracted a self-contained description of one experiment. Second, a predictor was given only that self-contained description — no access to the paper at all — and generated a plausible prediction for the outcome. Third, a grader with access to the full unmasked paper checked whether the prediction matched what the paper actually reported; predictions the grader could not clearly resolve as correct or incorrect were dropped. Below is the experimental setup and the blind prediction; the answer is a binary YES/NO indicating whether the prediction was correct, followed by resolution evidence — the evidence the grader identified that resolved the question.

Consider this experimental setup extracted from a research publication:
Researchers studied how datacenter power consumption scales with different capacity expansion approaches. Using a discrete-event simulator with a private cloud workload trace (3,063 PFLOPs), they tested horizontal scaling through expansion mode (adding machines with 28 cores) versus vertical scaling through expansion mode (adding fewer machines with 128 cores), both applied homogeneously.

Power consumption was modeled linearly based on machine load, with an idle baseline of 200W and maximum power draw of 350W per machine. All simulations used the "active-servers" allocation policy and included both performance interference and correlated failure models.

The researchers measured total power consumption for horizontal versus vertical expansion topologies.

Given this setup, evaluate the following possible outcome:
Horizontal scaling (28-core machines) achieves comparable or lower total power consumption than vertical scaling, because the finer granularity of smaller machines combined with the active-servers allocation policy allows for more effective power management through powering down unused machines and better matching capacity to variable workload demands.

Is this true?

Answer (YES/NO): NO